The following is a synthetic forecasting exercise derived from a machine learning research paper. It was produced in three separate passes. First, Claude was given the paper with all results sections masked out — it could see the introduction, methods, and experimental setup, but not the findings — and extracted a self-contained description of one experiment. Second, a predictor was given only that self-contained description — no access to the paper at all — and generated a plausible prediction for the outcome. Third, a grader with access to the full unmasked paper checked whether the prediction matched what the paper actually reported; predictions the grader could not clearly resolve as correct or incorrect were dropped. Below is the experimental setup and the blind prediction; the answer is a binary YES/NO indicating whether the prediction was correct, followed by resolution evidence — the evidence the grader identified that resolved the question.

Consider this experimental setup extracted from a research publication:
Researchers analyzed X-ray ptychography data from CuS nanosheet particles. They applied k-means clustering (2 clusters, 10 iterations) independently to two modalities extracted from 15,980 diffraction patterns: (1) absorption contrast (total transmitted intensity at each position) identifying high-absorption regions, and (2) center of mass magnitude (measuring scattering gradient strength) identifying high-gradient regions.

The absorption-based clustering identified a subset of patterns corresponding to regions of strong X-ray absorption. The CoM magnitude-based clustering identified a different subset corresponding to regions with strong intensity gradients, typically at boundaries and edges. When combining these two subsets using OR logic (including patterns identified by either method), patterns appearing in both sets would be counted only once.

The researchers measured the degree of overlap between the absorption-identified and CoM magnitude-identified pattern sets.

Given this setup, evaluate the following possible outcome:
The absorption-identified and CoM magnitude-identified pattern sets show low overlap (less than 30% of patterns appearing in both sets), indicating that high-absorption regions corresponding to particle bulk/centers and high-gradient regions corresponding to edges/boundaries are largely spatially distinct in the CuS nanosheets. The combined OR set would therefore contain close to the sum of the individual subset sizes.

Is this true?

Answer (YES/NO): NO